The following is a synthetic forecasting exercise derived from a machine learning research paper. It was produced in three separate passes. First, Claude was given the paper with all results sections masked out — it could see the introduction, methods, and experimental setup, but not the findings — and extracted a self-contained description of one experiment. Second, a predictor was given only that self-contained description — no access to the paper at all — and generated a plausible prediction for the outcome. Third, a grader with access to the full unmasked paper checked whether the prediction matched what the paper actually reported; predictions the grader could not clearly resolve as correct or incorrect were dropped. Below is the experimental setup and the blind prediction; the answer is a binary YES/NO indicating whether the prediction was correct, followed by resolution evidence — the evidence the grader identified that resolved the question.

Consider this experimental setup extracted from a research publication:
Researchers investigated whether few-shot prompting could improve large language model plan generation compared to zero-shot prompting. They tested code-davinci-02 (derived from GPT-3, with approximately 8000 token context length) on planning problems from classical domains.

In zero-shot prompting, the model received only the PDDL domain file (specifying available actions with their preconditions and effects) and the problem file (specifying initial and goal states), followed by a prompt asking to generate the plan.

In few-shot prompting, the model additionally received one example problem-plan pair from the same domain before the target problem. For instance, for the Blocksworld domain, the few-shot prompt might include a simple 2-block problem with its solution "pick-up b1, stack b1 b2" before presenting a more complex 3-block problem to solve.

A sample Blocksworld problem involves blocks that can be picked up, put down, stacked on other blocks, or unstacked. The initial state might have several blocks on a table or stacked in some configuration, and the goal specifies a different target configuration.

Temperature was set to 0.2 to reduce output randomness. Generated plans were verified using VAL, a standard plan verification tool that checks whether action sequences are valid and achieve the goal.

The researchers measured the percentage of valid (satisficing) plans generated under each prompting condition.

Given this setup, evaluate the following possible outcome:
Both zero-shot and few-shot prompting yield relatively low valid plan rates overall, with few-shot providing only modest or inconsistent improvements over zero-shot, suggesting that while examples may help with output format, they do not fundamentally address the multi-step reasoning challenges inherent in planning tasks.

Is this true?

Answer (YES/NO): YES